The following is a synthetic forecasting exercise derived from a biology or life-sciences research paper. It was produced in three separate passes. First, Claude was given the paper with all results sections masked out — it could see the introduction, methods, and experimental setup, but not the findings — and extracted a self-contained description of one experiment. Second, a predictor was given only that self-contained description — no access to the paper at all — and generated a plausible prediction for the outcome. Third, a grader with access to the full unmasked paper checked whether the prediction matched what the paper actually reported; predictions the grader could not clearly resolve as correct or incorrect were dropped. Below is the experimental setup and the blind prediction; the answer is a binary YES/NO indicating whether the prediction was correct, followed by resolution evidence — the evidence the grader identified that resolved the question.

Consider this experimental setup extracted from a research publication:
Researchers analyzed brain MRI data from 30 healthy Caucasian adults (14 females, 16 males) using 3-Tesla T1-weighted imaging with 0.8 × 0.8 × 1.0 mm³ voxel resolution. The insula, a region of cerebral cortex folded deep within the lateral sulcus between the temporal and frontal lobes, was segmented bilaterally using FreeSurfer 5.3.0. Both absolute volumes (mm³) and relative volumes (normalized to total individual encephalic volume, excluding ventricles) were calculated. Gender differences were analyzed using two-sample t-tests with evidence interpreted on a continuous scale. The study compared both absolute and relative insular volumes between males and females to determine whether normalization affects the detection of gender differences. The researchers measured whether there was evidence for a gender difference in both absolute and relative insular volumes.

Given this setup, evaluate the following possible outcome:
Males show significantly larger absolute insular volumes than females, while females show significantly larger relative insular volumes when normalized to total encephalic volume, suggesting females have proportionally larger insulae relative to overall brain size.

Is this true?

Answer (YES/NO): NO